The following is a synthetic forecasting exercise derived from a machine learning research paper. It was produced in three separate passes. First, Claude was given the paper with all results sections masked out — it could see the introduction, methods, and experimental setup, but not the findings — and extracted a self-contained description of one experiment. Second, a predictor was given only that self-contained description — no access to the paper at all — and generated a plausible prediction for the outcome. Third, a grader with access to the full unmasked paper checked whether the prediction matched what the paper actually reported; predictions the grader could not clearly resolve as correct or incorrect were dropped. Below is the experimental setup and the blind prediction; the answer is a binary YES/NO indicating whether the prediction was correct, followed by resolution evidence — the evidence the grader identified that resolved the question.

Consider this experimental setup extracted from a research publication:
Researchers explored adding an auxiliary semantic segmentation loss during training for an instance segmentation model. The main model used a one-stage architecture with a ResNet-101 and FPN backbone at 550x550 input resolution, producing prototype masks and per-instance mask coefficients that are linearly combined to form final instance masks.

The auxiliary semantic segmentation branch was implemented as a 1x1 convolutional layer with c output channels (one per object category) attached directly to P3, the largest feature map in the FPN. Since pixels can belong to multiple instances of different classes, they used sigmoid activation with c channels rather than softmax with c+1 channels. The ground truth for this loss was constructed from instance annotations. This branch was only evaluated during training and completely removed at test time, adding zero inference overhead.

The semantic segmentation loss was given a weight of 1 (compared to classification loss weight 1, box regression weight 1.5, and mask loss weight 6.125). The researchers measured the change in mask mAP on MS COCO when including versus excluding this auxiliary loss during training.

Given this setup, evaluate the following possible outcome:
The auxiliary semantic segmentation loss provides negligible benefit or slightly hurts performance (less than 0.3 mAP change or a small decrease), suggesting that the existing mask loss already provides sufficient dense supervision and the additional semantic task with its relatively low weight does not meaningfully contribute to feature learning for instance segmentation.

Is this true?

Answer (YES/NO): NO